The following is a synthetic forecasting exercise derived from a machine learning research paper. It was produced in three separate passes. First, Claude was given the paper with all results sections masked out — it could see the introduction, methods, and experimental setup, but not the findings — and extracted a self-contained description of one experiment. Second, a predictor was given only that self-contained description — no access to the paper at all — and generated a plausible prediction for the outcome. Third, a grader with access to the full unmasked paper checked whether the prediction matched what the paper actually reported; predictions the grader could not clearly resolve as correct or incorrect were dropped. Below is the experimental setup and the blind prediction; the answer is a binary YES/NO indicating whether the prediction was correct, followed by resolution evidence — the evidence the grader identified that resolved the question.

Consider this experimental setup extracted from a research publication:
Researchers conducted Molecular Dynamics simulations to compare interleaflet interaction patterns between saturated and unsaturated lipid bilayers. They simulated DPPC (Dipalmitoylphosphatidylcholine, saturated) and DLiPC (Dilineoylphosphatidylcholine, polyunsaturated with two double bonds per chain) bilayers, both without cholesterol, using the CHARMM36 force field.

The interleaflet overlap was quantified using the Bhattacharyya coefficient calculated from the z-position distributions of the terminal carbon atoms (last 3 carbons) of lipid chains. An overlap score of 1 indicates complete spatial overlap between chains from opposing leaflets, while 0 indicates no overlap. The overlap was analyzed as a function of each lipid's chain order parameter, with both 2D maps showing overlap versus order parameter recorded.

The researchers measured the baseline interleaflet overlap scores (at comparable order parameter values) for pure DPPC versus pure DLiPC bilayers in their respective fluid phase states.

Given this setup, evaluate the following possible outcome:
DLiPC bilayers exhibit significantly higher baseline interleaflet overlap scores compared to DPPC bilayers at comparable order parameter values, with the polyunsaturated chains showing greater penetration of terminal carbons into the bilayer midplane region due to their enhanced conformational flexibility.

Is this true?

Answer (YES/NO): YES